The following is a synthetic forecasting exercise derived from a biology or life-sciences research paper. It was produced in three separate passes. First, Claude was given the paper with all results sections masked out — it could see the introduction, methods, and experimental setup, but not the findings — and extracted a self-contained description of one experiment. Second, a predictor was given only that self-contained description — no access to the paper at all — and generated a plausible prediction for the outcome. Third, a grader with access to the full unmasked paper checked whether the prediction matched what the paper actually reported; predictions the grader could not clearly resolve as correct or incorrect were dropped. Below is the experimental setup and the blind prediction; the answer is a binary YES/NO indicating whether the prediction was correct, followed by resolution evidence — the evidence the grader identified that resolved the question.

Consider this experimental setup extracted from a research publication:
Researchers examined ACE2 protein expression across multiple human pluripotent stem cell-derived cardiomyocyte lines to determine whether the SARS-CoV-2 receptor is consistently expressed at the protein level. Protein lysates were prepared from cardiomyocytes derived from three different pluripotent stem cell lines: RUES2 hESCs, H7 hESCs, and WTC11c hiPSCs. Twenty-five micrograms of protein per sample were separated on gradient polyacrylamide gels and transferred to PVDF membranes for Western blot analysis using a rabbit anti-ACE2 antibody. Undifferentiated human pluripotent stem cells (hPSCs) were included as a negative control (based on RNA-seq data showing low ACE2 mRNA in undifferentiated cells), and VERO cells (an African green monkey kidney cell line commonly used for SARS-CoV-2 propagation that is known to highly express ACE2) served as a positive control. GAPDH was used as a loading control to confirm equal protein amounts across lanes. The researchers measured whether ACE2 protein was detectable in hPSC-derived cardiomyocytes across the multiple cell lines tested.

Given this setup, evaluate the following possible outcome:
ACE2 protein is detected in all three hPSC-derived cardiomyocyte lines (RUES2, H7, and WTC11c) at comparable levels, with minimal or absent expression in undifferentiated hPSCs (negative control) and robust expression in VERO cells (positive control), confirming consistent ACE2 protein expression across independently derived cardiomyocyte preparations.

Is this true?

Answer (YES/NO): YES